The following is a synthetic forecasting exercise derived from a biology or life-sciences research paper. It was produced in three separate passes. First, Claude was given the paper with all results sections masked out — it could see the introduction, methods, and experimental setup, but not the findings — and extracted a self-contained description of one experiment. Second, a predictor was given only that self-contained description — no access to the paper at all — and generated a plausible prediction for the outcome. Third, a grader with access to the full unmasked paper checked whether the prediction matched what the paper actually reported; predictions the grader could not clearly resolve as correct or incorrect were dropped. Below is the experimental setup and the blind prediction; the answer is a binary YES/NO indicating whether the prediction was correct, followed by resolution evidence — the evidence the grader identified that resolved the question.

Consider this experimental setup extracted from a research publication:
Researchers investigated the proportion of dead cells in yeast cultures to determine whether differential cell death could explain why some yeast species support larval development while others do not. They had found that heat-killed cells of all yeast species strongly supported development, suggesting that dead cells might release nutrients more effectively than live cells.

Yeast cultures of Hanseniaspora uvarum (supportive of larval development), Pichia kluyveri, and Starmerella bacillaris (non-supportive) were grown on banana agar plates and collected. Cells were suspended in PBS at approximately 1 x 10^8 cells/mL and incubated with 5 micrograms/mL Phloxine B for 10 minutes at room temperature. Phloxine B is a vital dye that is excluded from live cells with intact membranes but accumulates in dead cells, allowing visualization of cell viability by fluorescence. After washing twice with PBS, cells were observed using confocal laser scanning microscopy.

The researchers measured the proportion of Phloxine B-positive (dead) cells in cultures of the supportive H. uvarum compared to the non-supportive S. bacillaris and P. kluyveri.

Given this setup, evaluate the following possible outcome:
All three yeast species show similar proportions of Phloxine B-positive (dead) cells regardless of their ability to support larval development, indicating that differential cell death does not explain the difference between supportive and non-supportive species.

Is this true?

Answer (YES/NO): NO